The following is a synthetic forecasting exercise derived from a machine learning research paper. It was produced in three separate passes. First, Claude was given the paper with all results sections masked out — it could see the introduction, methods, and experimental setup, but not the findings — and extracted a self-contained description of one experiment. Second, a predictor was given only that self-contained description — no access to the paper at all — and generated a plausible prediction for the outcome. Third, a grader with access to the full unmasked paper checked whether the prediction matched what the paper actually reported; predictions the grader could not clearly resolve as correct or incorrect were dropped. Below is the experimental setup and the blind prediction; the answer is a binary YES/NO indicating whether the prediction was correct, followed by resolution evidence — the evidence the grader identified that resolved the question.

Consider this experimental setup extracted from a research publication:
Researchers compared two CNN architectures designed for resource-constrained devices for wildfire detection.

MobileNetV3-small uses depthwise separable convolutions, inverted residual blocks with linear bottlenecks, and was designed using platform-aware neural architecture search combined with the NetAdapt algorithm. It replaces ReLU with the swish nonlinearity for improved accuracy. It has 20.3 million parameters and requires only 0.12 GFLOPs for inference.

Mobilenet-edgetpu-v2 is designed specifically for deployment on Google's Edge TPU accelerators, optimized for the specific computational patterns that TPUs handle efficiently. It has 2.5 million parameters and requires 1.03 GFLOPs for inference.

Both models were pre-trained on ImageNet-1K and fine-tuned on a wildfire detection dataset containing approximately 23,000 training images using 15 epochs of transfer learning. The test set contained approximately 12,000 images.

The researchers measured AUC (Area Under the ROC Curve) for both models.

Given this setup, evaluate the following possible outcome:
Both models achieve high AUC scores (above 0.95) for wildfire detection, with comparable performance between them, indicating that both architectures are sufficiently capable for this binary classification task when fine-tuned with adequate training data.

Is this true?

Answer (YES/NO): NO